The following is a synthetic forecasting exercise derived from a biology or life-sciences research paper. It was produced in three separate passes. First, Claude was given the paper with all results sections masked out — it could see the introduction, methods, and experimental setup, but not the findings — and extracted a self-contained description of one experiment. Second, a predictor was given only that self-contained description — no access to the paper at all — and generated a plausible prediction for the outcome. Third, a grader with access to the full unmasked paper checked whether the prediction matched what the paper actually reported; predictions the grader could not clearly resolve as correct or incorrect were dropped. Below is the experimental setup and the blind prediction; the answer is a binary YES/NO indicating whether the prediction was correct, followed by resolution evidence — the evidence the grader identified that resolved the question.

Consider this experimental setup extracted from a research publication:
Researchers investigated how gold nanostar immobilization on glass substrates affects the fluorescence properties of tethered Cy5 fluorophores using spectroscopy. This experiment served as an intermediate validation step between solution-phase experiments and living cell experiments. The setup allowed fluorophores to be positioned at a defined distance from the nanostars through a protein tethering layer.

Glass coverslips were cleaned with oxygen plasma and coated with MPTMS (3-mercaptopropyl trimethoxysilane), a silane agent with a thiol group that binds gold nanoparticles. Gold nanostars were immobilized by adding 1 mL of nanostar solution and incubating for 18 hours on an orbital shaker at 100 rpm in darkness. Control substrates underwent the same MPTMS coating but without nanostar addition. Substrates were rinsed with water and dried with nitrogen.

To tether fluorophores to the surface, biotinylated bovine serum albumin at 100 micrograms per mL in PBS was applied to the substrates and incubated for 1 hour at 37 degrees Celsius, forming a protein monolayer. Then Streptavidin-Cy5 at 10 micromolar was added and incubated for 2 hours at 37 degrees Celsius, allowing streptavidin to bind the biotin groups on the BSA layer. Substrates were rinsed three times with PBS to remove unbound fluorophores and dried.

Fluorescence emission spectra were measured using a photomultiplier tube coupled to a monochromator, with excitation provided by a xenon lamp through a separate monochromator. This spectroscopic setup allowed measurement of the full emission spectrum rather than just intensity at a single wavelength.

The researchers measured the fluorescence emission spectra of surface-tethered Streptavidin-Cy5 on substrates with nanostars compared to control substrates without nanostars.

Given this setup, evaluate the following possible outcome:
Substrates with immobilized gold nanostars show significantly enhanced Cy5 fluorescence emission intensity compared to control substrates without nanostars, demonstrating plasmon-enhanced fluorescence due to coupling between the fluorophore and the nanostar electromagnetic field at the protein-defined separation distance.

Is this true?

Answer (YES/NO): YES